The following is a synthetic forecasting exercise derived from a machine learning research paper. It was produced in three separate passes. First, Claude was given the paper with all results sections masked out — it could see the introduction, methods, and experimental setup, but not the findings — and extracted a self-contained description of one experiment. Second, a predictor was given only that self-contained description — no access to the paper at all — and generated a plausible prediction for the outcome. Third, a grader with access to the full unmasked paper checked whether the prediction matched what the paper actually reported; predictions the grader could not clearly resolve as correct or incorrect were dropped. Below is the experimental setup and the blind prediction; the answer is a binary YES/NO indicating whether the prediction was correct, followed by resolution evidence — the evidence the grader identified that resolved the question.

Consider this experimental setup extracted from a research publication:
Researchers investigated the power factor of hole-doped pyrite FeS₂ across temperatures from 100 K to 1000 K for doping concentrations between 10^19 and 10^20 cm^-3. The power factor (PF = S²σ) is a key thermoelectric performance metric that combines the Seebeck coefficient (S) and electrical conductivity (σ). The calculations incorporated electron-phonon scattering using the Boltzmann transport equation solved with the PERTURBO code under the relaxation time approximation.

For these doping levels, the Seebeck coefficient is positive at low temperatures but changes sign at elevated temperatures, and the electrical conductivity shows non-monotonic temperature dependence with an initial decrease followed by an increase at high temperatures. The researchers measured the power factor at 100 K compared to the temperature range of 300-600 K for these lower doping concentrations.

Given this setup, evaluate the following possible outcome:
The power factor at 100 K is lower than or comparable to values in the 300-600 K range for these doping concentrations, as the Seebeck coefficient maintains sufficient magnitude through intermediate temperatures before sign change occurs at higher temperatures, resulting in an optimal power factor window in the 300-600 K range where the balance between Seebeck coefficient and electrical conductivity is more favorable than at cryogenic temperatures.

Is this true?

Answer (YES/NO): NO